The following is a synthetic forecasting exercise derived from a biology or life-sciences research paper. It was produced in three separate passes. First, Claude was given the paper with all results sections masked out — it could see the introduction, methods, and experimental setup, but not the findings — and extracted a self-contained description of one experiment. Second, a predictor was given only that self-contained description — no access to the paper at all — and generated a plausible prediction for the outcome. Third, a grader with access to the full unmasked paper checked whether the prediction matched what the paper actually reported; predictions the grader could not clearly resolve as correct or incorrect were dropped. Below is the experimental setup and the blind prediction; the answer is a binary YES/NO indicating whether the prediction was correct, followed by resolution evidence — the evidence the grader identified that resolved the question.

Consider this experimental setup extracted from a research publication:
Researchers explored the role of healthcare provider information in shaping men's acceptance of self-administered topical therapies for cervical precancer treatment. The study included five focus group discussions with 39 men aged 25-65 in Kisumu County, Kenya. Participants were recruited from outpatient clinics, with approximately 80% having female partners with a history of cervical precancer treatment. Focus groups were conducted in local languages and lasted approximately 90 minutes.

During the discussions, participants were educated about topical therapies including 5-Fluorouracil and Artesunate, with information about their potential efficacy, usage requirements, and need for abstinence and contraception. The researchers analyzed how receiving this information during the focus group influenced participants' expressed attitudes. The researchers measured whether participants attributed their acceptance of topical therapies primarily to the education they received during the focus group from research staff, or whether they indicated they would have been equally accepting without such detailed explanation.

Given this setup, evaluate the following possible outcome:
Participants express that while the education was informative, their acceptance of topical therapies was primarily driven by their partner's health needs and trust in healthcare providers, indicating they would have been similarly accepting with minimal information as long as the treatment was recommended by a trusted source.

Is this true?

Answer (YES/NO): NO